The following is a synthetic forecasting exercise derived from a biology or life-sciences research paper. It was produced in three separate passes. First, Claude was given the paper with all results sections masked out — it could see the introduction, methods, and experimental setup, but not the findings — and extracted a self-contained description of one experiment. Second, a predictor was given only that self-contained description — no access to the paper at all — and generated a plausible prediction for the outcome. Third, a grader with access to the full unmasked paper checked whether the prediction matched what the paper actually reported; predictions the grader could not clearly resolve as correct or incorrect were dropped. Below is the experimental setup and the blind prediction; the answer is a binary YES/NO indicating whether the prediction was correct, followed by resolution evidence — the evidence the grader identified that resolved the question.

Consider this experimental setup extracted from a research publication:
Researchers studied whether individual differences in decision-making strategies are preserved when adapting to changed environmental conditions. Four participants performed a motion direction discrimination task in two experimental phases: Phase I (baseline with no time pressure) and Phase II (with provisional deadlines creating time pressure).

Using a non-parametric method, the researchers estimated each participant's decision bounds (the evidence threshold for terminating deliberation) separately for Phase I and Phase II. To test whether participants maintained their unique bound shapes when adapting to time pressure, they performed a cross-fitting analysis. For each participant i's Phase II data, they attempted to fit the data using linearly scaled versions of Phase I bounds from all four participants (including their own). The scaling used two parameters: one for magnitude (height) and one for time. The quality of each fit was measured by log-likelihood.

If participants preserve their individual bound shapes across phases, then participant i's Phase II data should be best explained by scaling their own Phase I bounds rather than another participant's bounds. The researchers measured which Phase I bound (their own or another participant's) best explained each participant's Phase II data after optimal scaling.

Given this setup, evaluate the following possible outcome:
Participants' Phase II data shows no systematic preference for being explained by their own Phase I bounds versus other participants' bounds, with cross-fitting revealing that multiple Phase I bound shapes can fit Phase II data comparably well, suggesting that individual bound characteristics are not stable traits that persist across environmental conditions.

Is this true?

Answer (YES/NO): NO